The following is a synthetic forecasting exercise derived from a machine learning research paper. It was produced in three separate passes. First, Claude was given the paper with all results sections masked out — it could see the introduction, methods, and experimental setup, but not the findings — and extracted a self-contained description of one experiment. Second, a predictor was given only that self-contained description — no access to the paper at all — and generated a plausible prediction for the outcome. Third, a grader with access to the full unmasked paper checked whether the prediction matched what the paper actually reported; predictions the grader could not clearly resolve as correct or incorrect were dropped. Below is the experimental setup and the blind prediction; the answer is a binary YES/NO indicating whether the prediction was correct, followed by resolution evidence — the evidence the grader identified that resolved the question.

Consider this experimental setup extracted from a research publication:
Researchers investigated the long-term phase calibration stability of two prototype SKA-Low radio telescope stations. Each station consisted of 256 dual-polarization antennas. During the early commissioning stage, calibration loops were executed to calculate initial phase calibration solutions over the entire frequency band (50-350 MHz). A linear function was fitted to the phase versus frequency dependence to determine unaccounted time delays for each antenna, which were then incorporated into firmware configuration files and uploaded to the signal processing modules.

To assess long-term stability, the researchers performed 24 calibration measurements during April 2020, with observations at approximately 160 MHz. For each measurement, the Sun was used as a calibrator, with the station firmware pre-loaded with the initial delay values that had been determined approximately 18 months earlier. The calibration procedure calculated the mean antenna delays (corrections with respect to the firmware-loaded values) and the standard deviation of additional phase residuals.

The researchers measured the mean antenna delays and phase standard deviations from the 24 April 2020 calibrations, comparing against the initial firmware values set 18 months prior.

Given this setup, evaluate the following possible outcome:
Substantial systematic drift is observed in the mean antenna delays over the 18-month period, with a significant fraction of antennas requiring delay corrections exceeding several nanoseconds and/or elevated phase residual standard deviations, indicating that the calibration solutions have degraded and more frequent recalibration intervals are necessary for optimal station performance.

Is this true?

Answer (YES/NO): NO